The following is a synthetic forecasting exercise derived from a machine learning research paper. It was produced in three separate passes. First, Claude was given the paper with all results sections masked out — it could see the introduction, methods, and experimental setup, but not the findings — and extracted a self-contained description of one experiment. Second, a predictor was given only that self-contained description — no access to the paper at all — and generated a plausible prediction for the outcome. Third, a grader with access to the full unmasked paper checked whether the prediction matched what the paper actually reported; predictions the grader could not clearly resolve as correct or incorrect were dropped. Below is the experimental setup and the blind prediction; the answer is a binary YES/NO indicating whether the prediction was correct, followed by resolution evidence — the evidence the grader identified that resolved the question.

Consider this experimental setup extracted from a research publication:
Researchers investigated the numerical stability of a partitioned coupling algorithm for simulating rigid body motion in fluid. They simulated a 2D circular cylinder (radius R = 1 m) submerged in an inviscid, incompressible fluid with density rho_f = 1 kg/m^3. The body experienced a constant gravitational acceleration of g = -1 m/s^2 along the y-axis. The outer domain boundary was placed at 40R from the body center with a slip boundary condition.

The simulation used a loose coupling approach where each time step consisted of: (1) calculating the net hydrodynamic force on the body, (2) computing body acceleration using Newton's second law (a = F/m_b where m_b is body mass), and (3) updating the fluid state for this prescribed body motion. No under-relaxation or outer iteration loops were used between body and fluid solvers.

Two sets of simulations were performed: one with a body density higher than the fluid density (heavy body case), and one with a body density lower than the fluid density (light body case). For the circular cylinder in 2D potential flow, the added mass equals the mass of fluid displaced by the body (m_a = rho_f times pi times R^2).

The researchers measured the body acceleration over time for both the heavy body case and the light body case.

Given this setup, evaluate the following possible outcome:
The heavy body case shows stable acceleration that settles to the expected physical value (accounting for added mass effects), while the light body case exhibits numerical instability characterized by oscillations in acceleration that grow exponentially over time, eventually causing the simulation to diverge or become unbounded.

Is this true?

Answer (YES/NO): YES